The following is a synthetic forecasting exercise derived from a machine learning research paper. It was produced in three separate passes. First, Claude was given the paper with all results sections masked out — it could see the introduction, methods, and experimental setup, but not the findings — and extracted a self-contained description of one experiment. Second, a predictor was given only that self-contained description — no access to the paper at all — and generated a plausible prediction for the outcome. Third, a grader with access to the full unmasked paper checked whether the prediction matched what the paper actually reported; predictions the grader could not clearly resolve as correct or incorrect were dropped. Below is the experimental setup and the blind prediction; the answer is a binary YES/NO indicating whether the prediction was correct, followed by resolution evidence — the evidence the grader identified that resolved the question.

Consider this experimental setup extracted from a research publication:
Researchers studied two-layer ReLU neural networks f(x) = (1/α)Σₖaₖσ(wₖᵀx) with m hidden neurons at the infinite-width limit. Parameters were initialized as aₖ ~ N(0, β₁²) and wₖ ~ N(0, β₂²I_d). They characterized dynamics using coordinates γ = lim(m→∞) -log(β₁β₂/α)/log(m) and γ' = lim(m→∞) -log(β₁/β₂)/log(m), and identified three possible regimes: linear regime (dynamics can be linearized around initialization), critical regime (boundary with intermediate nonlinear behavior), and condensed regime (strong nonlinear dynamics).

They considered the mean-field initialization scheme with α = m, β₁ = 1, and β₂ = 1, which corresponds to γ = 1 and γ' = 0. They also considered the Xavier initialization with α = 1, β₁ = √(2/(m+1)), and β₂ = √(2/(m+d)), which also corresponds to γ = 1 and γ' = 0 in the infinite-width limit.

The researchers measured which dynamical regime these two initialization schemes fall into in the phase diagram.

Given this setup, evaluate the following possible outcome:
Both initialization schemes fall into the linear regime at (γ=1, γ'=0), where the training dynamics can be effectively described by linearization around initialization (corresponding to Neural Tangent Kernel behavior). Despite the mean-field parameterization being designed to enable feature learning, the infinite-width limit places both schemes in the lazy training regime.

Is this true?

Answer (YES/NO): NO